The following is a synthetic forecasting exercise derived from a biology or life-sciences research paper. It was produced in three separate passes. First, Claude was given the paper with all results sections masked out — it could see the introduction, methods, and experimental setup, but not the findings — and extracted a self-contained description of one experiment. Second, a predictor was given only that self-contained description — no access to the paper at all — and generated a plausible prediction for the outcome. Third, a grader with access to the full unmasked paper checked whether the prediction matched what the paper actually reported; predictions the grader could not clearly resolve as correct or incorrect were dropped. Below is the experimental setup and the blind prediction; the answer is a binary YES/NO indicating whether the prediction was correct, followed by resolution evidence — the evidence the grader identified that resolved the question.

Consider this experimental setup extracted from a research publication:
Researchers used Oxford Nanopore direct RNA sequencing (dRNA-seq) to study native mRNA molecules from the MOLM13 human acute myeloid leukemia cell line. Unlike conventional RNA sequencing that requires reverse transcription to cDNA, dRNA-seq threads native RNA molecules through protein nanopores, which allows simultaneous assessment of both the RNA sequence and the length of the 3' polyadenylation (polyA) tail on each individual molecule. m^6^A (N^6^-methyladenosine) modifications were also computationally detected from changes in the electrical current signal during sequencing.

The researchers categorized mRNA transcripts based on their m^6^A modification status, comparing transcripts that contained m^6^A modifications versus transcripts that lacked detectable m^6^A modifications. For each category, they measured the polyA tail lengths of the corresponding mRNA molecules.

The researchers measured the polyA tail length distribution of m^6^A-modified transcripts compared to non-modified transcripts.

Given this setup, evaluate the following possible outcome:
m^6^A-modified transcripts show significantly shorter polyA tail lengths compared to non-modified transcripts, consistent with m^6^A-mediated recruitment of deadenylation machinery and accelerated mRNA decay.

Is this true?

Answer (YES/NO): NO